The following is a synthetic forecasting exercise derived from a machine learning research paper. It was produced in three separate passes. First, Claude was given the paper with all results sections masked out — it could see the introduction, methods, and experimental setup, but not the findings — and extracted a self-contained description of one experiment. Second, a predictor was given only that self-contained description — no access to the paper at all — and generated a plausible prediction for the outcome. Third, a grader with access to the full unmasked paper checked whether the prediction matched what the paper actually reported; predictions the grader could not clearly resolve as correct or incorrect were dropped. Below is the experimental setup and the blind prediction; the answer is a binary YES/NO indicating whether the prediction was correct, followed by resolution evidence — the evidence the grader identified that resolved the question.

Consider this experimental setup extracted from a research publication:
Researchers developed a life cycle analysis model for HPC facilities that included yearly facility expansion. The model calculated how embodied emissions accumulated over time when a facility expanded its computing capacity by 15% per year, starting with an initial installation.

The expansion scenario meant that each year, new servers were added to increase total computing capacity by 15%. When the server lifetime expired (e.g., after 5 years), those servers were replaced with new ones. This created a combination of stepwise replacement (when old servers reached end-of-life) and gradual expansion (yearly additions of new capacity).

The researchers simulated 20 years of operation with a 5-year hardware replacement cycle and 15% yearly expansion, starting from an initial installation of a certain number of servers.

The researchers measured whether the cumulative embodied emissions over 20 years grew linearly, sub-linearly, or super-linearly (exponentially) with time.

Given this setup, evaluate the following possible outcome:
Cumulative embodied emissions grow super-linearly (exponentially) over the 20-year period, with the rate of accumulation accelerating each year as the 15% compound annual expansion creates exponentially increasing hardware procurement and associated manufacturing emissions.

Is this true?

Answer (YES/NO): YES